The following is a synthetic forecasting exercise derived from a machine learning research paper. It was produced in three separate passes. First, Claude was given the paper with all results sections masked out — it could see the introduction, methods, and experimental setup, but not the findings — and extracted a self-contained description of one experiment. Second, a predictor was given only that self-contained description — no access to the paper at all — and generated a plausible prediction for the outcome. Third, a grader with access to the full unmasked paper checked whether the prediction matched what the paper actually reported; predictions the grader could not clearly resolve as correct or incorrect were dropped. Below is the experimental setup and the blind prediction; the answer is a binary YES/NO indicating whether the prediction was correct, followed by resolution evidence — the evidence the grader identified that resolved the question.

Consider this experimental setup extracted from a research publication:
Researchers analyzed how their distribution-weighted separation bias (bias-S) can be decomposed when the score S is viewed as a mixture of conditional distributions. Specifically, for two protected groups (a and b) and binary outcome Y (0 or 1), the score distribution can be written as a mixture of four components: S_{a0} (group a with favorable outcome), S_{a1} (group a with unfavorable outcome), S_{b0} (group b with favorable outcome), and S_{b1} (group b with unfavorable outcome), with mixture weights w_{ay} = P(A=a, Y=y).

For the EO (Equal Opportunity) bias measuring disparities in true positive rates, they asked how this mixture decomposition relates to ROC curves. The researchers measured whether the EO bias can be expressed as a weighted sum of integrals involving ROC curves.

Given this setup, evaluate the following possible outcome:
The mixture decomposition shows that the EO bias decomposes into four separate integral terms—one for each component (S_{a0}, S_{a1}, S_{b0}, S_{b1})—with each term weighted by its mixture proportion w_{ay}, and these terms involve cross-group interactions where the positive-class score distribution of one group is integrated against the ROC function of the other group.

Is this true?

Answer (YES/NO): NO